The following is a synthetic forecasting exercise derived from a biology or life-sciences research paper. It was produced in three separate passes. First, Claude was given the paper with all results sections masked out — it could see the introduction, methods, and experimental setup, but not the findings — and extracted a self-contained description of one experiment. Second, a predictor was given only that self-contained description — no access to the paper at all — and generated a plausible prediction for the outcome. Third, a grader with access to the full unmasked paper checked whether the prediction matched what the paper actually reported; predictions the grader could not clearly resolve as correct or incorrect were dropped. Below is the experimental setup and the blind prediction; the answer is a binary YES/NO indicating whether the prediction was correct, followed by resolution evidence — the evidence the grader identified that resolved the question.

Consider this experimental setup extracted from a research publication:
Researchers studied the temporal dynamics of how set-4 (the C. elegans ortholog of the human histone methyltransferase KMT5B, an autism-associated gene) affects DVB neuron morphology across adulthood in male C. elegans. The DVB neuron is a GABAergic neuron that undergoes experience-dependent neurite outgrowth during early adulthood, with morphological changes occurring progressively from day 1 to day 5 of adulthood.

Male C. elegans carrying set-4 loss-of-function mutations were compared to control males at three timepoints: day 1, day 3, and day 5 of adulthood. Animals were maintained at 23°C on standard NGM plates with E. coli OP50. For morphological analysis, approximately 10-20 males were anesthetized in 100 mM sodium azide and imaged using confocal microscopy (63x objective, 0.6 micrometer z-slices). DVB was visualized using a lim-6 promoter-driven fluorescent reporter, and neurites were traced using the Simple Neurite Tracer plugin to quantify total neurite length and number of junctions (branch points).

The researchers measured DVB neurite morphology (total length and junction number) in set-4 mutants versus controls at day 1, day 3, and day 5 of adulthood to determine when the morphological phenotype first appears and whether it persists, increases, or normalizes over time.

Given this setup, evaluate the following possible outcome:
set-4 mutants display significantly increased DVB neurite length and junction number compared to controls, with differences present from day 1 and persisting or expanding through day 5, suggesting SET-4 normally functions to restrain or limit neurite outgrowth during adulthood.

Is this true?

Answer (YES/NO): NO